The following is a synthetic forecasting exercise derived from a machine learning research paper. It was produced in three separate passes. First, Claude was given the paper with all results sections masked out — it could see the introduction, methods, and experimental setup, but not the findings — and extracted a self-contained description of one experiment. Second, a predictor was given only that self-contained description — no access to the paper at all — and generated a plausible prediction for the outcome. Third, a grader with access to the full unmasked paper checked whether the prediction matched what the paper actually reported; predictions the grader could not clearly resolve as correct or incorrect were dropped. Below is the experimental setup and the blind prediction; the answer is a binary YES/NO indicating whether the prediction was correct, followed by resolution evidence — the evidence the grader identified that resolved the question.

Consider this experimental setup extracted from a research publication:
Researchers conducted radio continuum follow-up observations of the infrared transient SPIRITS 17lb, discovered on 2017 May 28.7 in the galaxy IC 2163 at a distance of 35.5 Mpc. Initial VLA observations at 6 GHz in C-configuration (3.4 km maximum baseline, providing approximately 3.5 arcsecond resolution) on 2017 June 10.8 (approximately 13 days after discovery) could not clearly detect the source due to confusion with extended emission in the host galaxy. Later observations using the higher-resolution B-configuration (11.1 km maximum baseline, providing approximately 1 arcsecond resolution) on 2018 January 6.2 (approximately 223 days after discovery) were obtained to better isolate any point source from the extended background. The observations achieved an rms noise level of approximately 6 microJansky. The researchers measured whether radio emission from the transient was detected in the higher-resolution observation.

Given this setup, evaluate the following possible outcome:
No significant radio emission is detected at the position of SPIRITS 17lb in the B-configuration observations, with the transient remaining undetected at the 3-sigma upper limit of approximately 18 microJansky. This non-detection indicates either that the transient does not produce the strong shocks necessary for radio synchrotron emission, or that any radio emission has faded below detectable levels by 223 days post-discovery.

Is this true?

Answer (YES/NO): NO